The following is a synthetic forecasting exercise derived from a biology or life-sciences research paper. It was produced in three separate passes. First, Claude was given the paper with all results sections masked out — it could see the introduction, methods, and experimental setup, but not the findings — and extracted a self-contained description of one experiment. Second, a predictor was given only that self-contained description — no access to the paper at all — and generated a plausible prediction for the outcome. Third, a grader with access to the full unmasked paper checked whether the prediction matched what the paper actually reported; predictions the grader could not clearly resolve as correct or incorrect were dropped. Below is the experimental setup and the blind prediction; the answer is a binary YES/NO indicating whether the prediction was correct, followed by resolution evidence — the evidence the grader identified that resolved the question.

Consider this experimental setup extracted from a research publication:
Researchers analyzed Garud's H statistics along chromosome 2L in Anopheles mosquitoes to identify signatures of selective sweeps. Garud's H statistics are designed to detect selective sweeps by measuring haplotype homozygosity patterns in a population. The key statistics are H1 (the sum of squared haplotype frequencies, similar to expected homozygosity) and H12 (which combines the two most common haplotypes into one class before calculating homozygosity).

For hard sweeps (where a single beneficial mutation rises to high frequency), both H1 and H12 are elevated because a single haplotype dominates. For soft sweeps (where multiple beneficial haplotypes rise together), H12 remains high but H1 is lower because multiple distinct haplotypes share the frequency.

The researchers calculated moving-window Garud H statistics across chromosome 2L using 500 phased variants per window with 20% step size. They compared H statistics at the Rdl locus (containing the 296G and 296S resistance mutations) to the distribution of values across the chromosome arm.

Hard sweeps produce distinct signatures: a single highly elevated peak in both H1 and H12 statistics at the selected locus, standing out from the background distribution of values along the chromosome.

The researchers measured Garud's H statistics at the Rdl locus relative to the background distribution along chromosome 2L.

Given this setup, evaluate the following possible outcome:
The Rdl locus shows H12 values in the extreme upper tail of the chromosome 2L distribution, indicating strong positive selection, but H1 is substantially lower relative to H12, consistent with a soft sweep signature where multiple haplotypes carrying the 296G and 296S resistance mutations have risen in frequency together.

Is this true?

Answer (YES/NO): NO